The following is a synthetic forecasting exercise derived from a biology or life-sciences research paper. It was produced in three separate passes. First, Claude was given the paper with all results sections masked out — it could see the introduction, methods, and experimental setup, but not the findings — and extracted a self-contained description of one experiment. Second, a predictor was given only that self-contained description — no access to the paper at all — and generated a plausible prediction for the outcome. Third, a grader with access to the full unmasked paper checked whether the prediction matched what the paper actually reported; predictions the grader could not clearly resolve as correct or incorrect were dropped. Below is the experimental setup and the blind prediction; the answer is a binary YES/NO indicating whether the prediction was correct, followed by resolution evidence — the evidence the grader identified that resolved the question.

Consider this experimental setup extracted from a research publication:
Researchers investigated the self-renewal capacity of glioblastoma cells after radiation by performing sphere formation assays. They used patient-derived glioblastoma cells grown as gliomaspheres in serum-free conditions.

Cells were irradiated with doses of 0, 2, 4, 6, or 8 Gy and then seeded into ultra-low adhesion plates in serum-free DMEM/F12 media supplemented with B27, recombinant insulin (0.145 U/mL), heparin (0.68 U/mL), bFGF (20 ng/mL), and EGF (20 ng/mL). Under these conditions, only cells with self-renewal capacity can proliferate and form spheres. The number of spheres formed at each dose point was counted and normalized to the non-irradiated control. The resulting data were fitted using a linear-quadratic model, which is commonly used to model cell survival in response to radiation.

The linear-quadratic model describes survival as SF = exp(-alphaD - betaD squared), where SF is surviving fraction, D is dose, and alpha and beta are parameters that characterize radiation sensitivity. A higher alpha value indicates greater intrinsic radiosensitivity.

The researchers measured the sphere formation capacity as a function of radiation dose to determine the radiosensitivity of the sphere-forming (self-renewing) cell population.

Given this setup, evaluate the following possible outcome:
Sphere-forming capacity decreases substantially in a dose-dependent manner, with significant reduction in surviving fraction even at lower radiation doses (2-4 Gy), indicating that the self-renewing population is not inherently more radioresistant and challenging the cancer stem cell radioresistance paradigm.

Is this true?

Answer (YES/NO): YES